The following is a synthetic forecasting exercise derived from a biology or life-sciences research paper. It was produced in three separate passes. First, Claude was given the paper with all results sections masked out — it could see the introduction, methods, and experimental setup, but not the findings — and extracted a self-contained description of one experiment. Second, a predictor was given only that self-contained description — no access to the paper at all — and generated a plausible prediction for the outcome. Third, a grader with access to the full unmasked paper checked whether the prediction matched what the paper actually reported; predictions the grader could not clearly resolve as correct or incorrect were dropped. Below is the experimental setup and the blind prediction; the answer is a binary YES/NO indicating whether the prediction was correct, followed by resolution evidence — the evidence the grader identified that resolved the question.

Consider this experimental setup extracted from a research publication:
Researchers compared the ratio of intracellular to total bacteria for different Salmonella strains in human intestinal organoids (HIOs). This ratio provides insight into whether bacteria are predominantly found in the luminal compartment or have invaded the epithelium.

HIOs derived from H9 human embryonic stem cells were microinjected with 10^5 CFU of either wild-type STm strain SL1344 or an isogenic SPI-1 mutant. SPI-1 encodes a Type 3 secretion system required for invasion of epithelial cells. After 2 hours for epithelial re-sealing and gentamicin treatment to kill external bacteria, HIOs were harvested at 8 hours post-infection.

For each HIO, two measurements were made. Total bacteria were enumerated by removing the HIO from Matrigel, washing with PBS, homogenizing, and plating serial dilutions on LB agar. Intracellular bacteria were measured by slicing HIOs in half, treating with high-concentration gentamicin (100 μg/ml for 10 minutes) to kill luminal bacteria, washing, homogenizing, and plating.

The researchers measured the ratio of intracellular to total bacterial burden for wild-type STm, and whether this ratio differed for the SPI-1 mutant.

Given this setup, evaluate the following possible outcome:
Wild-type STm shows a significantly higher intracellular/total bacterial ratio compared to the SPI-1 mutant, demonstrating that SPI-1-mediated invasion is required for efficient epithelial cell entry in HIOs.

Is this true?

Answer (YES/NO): YES